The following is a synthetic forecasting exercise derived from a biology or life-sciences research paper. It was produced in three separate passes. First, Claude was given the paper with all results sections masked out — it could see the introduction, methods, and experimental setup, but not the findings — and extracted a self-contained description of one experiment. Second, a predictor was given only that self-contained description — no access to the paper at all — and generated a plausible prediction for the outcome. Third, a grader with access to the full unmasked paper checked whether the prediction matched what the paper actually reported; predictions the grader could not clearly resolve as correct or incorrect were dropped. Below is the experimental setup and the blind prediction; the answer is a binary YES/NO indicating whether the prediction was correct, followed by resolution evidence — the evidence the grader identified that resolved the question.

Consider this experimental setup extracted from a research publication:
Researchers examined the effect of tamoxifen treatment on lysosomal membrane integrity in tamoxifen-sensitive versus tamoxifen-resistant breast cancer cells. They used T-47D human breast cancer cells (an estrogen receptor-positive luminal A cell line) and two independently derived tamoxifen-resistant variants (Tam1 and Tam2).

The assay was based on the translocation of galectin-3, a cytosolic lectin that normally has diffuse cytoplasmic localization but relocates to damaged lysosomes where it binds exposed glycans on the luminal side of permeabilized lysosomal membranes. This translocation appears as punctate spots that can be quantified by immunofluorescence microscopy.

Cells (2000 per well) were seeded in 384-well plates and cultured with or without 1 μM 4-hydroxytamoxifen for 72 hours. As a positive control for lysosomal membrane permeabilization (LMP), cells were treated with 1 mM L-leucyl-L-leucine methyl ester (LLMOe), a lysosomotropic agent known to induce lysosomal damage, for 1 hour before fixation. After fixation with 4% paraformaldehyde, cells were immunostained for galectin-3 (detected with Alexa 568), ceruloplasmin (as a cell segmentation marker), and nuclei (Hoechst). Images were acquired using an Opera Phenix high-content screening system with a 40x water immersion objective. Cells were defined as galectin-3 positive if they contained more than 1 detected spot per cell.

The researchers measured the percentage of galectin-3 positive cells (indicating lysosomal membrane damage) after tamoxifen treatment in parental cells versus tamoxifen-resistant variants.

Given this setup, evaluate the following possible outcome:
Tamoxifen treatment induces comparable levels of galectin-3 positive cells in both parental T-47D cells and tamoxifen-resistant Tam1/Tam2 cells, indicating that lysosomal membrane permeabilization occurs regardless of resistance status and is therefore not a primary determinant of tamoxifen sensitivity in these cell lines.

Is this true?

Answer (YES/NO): NO